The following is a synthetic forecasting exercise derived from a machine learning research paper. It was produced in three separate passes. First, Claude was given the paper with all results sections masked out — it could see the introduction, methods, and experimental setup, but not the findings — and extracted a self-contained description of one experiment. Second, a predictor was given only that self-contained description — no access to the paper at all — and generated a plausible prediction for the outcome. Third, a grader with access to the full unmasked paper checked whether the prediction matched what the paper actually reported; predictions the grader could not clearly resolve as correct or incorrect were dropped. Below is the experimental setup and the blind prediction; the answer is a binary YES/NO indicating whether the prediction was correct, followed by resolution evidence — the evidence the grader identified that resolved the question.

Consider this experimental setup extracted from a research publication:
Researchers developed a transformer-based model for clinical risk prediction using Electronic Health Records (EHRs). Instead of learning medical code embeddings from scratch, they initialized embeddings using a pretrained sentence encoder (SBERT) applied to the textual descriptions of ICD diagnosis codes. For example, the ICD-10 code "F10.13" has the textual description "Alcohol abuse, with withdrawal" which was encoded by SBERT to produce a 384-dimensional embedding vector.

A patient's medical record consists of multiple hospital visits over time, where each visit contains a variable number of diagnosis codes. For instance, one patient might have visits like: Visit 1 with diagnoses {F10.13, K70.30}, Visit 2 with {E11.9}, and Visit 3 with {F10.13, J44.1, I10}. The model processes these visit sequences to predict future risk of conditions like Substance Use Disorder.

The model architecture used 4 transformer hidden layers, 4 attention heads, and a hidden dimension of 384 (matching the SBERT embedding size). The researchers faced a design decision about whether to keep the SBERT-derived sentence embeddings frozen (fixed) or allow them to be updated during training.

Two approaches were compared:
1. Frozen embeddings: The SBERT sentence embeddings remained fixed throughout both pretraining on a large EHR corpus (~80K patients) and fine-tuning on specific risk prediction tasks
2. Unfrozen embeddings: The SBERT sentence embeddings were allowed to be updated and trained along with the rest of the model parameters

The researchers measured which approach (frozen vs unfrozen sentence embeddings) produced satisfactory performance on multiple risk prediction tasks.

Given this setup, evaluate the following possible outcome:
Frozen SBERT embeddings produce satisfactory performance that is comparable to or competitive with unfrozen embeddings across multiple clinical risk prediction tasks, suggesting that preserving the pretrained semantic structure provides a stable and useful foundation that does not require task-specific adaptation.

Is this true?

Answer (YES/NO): YES